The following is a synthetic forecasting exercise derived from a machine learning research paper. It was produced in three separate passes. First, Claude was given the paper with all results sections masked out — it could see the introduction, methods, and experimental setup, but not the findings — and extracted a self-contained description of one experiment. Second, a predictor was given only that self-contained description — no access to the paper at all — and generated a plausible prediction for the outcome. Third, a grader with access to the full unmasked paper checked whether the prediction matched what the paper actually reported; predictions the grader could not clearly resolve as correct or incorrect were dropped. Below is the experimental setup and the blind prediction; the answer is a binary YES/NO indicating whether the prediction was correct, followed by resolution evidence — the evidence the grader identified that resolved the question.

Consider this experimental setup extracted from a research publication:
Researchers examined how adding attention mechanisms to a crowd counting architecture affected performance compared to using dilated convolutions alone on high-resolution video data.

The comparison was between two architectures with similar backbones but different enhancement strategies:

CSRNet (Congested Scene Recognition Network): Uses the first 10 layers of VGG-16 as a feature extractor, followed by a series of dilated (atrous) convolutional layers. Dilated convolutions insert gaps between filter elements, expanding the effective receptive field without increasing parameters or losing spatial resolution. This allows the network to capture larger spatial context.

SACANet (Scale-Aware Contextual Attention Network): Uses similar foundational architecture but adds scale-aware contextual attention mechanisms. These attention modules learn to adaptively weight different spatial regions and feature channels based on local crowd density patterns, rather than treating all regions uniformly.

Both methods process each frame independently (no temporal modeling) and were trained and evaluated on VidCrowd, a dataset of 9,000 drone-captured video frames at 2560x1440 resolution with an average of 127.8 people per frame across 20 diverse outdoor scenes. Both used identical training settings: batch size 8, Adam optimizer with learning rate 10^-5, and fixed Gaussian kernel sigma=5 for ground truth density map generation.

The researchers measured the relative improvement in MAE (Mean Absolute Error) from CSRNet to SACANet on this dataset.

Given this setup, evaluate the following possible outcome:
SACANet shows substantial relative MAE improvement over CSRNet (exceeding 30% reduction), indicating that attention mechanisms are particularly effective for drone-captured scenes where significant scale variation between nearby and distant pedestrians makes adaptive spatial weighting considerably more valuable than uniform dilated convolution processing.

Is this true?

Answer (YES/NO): NO